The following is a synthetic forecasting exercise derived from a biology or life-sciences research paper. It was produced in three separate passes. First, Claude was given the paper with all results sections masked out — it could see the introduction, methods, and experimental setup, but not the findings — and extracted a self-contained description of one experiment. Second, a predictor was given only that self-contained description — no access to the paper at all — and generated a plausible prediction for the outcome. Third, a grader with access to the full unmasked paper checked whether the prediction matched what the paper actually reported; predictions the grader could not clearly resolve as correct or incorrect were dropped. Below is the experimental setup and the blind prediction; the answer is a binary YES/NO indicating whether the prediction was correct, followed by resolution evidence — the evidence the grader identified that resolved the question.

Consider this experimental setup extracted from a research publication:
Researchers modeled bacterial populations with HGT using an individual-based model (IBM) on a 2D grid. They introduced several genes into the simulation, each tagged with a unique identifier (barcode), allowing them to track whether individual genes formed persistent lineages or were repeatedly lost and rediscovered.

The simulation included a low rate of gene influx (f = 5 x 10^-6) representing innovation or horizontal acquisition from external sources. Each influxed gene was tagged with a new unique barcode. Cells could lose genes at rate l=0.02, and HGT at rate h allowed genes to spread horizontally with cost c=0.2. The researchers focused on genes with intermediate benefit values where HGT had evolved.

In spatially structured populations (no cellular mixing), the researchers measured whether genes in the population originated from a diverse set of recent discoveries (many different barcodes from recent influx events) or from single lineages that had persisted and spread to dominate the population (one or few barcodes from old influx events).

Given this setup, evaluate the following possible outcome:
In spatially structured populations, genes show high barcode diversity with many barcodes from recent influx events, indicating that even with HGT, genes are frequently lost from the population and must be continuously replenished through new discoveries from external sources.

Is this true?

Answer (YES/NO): NO